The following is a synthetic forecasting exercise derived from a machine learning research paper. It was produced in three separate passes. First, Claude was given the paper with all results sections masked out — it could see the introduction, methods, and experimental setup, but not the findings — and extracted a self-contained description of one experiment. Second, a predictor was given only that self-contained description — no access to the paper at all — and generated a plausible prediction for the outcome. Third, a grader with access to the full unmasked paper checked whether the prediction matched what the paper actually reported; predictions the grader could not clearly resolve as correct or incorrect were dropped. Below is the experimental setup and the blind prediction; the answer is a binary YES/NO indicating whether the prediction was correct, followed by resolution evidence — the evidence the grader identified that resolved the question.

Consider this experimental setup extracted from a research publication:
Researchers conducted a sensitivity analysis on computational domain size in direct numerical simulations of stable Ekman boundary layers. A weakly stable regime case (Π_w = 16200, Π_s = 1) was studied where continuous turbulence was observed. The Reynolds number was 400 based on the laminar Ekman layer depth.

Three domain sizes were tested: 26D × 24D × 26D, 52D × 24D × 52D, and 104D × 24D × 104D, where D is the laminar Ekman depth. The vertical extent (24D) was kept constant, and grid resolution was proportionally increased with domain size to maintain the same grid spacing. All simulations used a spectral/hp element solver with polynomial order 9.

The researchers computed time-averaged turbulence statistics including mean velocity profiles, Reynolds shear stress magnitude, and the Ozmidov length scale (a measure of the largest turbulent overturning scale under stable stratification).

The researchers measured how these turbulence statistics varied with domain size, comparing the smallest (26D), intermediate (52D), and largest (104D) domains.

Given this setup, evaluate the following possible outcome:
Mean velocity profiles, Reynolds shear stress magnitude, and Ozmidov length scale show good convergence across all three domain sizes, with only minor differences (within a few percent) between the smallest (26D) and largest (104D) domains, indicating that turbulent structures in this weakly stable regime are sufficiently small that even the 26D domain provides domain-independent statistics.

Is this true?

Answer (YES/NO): NO